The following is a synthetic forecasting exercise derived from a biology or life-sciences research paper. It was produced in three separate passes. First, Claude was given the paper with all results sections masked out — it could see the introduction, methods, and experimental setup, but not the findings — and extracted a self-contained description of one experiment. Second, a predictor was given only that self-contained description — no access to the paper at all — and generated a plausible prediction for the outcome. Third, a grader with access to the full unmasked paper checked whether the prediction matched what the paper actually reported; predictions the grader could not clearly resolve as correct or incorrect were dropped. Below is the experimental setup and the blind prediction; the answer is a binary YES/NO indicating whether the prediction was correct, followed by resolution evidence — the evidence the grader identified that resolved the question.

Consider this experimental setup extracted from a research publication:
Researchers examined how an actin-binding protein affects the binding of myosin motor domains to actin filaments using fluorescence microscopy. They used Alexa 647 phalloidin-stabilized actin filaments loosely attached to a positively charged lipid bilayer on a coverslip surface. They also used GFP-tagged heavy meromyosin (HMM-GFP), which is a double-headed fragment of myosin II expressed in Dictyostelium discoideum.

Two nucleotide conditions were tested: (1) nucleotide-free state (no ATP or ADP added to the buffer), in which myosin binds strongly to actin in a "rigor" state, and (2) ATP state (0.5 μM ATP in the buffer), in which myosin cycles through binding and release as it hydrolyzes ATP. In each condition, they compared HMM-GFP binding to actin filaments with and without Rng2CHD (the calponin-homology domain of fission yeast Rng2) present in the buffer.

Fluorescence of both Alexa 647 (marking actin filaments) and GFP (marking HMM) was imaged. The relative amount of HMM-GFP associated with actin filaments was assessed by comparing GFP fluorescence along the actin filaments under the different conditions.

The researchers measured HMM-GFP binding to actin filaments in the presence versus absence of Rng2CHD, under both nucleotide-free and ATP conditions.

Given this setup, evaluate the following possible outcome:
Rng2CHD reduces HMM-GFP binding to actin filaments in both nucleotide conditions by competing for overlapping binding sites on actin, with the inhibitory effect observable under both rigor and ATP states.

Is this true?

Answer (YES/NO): NO